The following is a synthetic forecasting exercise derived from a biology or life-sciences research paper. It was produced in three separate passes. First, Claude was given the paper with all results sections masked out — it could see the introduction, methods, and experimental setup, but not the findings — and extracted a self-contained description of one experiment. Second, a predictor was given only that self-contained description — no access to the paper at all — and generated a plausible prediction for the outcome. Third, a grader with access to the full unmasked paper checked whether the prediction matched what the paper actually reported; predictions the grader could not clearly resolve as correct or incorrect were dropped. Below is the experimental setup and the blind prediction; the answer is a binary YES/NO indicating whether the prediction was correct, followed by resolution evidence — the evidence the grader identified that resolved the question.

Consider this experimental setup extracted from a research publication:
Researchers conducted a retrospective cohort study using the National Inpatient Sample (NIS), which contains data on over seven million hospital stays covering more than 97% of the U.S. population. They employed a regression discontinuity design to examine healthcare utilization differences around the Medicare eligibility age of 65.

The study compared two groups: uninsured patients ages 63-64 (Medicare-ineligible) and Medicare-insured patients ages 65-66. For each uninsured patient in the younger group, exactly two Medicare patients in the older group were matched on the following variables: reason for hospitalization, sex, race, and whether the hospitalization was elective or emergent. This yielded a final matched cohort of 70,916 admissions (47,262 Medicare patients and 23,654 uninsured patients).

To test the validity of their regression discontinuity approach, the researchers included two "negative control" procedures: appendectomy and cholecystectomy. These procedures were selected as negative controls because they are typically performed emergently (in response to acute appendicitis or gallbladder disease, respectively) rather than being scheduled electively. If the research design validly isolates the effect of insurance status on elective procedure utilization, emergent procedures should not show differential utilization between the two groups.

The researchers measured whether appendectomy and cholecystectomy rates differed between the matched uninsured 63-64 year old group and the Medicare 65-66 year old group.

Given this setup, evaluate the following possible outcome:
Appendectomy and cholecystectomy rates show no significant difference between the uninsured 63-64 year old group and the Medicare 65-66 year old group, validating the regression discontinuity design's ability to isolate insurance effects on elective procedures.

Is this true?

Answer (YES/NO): NO